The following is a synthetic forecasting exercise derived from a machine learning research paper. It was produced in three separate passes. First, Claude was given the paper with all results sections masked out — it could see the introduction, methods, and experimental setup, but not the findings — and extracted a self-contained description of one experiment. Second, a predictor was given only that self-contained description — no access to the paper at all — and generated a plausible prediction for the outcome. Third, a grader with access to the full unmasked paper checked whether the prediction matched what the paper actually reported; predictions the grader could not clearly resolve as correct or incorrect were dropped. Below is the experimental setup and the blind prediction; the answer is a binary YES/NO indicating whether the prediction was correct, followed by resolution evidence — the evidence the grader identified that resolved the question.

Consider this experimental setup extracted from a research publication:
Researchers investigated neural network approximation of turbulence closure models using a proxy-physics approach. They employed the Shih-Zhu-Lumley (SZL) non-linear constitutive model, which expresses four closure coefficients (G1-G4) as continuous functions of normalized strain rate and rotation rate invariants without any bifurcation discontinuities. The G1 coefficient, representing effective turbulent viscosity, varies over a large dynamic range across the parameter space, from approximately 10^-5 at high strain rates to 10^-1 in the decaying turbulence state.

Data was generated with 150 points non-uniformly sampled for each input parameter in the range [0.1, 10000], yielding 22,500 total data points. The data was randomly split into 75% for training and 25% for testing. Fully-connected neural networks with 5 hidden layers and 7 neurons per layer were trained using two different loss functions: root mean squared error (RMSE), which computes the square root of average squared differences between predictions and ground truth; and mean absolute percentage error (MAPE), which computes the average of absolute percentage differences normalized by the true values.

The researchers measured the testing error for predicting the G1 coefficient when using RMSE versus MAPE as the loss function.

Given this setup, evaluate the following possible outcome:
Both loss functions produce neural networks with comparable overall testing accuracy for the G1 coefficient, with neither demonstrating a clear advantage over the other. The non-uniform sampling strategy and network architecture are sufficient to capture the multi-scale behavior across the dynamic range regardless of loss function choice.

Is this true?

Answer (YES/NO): NO